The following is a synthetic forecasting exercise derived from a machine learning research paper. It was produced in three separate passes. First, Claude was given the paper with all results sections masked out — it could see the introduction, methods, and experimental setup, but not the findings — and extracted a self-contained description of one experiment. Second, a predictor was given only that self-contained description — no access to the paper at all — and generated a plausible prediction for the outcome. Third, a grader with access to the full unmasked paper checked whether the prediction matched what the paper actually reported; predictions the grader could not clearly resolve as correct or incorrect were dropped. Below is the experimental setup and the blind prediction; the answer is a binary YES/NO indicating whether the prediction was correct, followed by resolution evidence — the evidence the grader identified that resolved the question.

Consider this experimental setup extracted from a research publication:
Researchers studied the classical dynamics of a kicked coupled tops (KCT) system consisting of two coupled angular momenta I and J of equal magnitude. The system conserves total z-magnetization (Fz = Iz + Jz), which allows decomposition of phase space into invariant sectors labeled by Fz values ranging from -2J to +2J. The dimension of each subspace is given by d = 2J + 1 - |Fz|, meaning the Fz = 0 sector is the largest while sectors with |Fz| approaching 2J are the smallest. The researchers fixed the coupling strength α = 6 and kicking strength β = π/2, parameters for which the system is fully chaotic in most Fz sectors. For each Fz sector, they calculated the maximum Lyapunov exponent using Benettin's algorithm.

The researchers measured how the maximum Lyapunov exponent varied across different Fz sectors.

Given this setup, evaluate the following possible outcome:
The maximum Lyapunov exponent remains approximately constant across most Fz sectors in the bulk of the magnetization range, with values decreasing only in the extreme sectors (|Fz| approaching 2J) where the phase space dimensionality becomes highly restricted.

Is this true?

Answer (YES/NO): NO